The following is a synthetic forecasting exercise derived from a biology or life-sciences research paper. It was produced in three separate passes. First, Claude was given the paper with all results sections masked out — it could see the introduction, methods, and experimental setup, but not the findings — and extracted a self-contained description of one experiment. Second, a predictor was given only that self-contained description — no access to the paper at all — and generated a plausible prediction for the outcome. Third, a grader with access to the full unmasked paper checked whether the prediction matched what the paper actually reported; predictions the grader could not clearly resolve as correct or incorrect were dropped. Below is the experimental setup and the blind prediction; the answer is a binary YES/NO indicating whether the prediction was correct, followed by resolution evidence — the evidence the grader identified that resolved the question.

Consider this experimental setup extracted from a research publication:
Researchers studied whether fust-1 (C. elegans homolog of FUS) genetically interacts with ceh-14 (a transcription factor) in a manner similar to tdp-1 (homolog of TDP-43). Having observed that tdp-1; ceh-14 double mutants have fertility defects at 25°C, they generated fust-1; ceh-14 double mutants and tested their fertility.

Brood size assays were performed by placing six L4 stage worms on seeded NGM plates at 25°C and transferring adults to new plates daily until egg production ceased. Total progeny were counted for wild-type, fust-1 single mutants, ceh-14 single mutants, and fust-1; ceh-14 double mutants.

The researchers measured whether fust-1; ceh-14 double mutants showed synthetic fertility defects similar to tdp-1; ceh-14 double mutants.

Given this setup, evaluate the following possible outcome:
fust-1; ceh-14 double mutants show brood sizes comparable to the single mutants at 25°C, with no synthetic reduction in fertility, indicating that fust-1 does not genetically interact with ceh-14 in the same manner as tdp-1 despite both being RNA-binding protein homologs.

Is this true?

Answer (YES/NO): NO